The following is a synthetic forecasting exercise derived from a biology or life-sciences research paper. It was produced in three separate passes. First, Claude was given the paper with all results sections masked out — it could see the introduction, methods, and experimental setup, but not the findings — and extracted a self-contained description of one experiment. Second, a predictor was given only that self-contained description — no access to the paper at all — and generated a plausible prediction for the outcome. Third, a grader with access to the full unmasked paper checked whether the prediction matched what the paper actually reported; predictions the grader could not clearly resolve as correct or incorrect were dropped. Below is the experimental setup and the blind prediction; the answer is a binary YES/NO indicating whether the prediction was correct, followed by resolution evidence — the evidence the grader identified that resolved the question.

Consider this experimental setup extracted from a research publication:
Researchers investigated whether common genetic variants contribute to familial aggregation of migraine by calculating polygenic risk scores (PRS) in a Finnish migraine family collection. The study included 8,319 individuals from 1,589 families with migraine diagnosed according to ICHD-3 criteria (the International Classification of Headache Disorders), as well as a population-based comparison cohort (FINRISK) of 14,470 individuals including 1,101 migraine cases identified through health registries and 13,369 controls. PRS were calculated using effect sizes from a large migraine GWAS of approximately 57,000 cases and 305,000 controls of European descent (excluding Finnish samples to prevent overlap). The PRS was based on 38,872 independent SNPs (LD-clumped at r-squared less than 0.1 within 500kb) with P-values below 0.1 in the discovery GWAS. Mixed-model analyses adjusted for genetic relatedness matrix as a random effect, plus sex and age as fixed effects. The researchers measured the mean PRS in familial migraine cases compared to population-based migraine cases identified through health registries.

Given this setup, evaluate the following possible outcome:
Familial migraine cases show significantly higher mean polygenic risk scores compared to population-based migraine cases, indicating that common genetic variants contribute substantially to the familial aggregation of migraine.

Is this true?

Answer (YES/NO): YES